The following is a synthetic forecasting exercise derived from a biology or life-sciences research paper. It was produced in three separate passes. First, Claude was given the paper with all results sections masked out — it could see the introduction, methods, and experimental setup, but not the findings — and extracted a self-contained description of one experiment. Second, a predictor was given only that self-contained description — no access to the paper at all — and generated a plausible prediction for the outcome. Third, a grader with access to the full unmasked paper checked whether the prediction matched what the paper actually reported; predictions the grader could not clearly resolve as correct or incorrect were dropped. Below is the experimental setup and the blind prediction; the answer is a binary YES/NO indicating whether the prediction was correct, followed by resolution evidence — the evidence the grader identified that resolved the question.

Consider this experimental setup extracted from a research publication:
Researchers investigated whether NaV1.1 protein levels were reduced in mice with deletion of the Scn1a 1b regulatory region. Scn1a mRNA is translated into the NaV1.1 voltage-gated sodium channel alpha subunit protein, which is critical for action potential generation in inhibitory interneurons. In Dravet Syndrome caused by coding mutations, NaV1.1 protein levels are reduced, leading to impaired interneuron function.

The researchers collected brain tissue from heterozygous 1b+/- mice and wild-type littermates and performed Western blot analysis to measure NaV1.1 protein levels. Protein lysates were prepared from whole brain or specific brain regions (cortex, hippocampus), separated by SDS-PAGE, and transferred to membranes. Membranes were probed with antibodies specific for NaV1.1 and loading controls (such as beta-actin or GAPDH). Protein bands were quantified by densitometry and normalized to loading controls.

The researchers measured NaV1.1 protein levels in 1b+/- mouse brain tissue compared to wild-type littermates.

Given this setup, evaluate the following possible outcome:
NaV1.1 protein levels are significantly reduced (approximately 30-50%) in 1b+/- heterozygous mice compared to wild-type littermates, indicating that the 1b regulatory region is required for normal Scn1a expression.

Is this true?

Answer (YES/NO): YES